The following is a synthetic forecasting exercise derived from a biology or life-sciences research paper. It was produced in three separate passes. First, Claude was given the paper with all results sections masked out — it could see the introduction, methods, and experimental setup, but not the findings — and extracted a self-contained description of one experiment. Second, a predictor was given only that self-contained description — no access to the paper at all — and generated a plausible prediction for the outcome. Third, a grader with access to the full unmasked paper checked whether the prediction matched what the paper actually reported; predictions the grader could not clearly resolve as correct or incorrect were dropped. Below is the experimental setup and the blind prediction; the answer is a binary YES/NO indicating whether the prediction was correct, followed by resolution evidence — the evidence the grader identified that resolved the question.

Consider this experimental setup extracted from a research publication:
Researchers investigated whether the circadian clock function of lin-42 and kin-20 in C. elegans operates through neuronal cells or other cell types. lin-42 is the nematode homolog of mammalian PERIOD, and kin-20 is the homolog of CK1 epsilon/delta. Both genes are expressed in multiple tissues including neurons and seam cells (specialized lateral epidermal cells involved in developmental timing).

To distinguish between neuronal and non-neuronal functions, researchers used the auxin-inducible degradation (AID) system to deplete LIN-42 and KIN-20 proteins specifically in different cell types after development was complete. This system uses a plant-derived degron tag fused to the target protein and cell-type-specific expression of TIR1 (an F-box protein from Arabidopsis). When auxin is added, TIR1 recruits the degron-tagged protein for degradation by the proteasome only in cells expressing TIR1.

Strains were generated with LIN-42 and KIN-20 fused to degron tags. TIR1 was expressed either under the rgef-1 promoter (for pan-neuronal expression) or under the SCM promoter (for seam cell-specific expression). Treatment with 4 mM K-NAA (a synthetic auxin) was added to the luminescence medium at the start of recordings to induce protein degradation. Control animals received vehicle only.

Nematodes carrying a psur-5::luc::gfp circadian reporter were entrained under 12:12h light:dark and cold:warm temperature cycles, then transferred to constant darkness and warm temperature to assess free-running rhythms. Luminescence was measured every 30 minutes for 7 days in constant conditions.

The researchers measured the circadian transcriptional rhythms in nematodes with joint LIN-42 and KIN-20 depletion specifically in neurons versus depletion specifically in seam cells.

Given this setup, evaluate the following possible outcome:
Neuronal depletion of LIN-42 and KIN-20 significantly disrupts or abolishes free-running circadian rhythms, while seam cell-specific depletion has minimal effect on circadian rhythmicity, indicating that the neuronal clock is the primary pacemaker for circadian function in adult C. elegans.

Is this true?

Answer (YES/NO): NO